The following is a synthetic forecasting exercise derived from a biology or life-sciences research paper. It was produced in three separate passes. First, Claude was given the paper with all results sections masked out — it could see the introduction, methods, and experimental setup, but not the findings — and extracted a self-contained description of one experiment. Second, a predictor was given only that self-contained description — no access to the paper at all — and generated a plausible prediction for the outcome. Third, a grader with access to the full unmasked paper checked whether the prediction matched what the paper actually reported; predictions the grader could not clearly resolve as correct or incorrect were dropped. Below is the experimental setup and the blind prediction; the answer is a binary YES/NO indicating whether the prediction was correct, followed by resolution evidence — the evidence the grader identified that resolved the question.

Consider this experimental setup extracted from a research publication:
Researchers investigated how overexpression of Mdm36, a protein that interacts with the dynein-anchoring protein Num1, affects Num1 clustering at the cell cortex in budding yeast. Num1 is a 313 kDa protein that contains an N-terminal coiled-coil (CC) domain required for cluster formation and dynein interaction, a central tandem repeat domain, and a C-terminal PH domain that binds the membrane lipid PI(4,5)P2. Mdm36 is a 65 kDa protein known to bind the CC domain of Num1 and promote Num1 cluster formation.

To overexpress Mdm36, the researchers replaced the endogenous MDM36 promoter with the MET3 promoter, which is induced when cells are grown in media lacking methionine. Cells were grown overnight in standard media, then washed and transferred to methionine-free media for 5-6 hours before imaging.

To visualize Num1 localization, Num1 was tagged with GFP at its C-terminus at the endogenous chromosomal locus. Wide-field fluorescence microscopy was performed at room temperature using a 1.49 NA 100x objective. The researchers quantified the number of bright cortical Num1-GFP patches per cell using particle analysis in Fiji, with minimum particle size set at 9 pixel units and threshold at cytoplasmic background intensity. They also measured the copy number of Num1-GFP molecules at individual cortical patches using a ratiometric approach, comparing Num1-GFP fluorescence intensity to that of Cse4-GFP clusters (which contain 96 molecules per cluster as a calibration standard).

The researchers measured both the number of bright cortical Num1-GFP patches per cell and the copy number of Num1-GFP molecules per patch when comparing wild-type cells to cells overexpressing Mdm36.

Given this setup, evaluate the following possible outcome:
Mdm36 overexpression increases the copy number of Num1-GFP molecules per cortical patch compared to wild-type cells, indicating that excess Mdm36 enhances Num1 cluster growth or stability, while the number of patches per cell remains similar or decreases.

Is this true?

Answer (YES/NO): YES